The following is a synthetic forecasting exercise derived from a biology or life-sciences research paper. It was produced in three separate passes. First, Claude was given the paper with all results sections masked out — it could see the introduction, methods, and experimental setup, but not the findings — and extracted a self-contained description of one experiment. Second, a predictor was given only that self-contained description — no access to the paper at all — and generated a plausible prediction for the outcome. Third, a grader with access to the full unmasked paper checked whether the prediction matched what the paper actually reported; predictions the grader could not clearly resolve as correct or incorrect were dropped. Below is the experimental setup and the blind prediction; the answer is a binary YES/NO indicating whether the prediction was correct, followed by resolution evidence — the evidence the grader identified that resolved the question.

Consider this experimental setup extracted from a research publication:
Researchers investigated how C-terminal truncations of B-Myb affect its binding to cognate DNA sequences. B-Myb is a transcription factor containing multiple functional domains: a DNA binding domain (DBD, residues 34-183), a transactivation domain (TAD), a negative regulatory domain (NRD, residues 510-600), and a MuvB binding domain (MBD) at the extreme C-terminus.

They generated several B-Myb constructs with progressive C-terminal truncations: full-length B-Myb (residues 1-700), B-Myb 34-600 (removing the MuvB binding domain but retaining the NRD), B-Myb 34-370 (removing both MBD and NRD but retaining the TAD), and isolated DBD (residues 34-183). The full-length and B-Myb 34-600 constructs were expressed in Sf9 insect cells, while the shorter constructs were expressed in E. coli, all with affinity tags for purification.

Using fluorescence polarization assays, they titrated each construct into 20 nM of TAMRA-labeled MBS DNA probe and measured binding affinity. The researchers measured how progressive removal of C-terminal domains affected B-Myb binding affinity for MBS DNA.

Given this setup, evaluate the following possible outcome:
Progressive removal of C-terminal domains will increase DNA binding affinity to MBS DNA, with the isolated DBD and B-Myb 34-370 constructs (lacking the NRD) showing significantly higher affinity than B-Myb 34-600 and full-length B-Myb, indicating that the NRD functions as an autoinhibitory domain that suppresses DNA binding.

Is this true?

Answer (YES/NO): YES